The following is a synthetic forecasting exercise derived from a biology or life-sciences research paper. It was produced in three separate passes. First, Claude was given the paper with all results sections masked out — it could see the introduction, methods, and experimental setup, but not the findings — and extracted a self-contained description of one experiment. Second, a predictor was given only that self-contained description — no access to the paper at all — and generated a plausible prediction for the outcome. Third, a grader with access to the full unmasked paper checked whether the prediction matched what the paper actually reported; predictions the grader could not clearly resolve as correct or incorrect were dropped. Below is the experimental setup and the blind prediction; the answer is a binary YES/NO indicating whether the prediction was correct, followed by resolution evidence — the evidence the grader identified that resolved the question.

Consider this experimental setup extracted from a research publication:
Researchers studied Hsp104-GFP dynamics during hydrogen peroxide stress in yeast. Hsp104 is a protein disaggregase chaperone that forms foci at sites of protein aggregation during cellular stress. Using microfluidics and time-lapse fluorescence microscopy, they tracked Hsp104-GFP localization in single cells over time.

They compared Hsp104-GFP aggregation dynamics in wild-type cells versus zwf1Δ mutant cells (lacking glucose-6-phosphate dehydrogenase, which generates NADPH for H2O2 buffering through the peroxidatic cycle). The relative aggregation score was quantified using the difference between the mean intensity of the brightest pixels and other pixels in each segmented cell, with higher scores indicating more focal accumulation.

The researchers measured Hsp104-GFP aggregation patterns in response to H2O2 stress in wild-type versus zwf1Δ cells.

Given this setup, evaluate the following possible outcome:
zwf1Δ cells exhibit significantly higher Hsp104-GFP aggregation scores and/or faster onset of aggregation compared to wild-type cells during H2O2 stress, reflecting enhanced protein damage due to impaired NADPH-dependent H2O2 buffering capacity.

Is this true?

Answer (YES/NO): YES